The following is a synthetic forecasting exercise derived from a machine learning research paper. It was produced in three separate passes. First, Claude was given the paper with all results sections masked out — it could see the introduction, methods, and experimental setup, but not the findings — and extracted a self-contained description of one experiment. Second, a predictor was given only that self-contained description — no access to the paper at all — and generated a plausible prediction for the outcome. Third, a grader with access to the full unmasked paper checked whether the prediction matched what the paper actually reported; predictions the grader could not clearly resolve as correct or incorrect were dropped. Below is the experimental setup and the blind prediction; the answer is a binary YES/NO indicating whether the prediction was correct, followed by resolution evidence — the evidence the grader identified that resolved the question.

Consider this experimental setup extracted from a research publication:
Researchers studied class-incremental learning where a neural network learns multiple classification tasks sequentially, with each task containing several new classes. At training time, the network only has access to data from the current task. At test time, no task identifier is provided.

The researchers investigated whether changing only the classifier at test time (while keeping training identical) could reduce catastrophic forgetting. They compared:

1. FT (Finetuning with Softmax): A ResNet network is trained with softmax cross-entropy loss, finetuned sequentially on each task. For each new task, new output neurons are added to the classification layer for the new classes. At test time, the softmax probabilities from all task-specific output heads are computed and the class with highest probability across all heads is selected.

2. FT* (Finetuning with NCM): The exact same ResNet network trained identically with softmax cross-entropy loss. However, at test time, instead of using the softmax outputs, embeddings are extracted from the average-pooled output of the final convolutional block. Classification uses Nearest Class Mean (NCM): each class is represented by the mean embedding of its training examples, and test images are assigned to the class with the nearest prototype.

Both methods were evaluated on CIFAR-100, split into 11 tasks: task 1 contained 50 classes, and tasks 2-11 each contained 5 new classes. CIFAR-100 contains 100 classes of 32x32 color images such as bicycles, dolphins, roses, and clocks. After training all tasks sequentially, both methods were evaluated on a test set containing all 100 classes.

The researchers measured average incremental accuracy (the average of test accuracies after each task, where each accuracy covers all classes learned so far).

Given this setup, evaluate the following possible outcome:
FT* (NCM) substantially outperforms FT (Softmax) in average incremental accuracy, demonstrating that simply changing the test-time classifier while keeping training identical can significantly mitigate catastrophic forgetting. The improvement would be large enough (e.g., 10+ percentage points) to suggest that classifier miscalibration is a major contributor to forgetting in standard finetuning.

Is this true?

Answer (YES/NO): NO